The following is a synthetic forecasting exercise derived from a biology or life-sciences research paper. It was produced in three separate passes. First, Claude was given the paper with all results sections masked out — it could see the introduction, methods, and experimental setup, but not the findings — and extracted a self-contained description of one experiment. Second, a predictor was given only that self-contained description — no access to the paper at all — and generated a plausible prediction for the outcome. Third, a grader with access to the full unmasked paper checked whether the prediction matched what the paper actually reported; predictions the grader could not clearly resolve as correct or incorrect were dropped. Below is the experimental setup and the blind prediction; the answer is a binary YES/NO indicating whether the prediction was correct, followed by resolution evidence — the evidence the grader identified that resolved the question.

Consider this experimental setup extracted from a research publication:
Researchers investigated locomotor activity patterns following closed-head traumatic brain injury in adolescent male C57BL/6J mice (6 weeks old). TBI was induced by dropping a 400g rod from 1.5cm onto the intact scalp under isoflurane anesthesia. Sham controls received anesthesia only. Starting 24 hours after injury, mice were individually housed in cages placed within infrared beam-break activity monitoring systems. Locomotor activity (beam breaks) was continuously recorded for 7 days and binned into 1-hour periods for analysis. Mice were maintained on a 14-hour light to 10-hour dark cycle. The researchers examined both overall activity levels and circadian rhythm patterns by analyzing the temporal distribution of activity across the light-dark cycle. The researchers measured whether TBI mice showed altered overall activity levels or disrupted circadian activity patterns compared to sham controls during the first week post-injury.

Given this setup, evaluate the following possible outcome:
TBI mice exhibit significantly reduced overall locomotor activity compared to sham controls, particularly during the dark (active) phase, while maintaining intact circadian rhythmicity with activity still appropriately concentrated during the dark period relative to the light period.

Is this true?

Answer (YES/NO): NO